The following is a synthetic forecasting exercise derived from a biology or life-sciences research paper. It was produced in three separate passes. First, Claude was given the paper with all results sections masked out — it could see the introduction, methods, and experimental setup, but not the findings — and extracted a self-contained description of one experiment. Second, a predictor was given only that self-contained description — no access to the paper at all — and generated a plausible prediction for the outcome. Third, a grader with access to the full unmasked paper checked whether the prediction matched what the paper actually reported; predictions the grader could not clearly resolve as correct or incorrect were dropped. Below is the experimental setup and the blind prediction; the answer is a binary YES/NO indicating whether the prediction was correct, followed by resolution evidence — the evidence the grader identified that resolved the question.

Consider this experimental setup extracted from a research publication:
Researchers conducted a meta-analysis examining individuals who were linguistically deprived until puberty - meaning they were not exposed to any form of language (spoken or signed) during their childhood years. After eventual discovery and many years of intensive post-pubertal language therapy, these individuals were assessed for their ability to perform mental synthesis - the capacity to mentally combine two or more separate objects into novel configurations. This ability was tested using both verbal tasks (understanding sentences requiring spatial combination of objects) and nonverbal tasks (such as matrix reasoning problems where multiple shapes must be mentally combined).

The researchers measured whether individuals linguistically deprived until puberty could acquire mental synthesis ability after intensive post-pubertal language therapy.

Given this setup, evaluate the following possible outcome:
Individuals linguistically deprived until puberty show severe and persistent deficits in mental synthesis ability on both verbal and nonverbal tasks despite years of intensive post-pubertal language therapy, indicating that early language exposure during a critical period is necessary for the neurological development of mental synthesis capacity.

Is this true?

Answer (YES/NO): YES